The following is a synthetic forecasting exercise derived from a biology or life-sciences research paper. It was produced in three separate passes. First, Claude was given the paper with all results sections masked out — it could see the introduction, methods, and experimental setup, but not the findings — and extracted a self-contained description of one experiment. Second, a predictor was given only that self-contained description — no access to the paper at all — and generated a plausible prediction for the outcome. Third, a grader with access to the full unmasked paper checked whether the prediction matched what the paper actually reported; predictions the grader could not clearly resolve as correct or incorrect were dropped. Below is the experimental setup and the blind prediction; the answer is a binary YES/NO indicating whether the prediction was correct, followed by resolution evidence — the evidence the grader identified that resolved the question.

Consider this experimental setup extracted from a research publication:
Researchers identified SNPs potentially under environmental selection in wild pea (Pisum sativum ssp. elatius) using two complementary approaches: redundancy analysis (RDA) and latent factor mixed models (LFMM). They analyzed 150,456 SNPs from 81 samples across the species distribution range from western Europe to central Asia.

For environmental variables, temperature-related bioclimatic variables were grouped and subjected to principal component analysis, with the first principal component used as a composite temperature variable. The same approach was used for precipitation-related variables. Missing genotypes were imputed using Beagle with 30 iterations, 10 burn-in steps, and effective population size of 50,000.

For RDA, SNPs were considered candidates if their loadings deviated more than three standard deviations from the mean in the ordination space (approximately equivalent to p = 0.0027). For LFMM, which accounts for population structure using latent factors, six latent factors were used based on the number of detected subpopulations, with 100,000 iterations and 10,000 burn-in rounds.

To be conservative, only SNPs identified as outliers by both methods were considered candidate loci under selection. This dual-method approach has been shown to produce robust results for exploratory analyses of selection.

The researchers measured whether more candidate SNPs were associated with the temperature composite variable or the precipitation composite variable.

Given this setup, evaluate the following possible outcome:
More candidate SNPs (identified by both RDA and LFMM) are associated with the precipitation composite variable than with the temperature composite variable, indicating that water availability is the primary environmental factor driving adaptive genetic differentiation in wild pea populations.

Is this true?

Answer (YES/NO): NO